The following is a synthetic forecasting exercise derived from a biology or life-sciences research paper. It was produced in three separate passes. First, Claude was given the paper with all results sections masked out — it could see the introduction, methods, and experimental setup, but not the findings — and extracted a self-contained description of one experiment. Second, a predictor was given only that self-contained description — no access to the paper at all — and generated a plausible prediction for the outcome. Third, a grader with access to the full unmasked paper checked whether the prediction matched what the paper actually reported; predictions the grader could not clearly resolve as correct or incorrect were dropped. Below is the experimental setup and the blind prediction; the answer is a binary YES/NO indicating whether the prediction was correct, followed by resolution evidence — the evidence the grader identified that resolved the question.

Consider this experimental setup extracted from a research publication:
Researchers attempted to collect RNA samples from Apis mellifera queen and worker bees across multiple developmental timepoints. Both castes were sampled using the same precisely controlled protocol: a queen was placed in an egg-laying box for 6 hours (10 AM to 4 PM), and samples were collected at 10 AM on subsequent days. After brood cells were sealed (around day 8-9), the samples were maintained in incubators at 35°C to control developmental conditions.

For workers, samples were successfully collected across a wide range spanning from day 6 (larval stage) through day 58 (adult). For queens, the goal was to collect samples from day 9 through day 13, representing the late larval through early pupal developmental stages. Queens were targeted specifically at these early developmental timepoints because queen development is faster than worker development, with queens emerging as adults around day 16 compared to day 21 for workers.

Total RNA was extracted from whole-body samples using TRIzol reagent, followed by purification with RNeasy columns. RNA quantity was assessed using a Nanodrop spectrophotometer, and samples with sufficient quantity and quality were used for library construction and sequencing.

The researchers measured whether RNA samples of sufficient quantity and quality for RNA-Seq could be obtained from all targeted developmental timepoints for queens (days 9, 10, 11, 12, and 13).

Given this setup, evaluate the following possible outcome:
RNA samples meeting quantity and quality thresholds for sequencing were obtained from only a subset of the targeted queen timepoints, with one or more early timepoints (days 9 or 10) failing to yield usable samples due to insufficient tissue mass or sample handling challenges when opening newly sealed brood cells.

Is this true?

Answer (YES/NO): NO